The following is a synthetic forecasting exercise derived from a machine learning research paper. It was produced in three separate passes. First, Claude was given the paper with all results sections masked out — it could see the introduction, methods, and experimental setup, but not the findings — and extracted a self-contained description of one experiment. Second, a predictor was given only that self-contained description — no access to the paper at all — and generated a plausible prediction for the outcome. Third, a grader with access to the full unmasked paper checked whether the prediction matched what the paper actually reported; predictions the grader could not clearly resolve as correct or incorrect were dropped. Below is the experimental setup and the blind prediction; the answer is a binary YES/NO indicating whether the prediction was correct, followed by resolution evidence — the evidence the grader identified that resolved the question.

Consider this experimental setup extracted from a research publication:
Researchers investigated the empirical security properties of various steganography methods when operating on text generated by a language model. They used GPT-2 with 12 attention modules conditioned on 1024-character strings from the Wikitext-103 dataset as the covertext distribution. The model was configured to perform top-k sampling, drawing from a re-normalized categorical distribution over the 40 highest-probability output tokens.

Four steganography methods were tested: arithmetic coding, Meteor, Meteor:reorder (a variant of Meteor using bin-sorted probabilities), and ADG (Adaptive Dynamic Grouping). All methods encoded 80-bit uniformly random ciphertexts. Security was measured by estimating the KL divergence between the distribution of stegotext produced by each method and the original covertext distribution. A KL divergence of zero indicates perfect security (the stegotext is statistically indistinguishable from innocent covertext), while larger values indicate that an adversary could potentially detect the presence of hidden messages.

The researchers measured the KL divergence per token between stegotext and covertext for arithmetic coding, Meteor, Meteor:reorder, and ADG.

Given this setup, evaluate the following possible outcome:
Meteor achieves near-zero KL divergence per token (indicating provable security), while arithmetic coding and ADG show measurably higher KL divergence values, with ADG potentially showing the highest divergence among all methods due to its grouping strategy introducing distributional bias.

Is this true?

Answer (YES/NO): NO